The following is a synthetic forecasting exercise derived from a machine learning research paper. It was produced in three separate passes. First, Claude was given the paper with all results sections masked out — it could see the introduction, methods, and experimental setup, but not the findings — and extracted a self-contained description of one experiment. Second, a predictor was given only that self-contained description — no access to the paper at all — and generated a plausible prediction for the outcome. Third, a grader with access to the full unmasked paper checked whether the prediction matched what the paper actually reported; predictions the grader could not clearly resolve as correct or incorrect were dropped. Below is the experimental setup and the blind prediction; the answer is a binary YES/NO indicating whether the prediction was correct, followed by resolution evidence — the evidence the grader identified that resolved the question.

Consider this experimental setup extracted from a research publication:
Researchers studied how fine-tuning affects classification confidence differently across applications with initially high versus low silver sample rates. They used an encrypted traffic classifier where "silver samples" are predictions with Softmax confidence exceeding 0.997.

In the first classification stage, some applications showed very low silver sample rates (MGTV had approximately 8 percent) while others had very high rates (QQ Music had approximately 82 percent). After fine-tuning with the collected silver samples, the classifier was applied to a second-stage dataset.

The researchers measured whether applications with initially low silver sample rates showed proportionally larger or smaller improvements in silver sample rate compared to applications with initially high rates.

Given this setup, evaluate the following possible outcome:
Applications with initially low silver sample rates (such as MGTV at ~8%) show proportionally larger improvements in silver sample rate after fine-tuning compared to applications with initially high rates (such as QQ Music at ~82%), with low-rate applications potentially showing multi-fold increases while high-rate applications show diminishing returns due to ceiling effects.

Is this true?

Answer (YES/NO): YES